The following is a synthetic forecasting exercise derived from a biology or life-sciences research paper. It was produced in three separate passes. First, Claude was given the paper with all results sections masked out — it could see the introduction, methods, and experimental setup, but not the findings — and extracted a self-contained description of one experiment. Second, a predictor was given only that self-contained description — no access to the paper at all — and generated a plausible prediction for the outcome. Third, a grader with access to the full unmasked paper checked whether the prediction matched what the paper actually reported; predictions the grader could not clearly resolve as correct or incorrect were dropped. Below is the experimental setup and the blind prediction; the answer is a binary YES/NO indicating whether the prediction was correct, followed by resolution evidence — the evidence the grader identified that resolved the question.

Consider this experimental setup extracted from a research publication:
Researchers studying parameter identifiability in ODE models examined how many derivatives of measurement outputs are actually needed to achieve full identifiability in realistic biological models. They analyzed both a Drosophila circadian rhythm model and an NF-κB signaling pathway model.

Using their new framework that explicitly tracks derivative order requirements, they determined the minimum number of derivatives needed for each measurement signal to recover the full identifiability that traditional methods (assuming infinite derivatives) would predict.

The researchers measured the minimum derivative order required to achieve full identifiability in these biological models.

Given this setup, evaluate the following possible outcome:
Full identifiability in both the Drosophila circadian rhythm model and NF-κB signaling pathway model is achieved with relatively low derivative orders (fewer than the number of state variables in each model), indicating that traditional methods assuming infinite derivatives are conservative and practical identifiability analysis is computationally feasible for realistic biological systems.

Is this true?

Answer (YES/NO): NO